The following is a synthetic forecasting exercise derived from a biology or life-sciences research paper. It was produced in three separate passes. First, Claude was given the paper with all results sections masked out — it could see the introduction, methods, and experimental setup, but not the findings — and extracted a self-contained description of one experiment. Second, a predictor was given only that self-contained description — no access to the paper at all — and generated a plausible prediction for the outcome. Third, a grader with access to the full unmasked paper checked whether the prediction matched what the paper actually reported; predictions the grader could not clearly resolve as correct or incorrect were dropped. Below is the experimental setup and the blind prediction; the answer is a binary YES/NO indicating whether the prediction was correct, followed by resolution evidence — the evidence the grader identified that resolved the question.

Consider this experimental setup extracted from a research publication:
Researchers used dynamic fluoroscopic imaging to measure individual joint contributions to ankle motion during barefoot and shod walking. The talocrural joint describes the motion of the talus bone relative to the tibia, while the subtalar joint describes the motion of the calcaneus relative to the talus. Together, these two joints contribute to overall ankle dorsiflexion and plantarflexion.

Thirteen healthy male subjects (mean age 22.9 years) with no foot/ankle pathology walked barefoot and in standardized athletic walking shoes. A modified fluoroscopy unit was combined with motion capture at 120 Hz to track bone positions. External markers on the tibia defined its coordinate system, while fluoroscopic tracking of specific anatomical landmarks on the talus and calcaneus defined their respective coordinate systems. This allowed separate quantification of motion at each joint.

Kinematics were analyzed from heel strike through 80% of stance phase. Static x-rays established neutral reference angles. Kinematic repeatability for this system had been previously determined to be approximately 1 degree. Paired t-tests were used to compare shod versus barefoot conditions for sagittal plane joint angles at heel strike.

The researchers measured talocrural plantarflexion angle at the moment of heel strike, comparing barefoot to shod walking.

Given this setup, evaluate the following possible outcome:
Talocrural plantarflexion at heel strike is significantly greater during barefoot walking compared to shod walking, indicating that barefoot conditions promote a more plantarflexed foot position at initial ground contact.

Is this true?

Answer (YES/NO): YES